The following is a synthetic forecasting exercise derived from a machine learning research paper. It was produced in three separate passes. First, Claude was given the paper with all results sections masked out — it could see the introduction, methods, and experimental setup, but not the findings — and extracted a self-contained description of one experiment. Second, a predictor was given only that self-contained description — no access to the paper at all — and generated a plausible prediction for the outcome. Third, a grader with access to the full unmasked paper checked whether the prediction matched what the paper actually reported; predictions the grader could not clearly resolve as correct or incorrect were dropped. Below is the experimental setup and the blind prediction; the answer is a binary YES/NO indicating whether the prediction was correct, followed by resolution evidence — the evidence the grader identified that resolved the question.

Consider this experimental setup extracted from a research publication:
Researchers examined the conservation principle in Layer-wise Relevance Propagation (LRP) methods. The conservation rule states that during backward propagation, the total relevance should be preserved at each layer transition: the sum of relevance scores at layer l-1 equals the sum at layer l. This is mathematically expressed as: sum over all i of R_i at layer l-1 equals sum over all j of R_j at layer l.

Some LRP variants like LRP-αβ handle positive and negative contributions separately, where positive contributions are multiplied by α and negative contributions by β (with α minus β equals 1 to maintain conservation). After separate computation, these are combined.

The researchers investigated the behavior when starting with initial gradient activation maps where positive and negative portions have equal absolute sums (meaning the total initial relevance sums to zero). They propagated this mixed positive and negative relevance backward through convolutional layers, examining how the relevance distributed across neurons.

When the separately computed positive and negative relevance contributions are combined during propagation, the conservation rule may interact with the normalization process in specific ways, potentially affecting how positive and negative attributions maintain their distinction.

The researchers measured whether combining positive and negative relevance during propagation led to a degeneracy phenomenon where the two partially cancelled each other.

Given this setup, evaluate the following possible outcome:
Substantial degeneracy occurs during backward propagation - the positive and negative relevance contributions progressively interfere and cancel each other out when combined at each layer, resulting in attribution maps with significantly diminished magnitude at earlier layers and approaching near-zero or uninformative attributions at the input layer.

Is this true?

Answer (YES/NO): NO